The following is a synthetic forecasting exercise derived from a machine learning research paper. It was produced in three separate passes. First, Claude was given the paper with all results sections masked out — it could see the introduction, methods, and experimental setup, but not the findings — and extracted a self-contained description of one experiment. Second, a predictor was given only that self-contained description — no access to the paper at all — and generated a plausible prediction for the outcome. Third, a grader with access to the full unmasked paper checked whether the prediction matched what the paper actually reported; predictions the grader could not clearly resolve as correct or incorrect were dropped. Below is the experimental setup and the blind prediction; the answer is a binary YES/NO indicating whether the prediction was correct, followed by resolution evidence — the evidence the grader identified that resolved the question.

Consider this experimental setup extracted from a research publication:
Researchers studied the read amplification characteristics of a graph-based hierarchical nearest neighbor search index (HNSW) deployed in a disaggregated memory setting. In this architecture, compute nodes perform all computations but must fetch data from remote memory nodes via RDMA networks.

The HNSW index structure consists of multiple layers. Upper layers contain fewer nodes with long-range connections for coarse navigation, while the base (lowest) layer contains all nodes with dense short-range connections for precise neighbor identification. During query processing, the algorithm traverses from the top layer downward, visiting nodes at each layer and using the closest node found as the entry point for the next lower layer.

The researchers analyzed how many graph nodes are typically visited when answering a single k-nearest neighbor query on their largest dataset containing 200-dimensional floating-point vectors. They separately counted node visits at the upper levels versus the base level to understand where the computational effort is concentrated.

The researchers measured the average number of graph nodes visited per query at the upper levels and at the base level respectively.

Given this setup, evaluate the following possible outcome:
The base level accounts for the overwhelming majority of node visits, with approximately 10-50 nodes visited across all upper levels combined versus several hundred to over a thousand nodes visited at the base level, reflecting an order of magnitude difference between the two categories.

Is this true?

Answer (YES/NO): NO